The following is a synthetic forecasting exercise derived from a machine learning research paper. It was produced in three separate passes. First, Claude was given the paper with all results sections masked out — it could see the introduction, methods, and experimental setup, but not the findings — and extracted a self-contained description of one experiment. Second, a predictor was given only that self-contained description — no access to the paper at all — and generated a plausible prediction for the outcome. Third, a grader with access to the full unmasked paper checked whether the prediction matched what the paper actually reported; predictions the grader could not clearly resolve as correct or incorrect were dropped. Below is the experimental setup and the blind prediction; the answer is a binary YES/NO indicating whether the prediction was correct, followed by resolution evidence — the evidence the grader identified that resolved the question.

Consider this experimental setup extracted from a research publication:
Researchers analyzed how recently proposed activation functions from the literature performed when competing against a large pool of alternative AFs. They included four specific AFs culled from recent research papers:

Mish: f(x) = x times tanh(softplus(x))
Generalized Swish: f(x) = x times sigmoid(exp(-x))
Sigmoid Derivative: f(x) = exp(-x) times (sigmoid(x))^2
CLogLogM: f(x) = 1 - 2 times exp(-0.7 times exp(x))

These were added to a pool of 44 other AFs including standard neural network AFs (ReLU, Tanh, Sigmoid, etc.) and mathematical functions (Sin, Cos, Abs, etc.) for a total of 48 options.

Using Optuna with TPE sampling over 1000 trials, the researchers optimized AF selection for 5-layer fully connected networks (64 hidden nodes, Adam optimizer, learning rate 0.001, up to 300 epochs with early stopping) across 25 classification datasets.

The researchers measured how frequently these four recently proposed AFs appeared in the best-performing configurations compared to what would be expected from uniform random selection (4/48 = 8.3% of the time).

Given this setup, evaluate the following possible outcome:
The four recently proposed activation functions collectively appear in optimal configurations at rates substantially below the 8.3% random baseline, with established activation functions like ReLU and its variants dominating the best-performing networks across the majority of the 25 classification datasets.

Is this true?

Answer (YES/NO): NO